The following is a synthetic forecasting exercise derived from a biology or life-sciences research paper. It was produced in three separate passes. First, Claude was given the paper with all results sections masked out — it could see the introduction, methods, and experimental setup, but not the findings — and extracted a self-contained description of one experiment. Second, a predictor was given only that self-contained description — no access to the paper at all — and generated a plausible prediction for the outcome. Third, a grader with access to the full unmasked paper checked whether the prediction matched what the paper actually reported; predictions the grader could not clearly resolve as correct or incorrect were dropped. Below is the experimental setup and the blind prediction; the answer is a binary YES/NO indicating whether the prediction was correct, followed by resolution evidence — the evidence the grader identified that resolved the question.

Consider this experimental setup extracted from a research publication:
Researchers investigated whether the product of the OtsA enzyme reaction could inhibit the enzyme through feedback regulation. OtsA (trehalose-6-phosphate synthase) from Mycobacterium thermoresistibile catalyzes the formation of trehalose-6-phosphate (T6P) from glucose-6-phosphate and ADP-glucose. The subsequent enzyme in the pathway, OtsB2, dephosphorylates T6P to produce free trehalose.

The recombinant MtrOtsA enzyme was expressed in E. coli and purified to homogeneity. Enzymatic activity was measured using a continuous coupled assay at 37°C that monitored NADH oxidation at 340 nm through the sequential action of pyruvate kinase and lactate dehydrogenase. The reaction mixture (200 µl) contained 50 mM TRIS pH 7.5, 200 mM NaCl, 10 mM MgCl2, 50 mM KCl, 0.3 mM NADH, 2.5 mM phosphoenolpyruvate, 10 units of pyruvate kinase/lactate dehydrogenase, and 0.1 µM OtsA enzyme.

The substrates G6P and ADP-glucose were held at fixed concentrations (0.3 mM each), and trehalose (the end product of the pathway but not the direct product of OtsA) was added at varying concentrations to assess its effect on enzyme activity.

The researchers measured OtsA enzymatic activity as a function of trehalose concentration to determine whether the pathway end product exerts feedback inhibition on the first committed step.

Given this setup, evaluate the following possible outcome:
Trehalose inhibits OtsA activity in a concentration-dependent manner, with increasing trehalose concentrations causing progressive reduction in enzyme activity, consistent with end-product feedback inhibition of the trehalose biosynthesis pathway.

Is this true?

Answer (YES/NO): YES